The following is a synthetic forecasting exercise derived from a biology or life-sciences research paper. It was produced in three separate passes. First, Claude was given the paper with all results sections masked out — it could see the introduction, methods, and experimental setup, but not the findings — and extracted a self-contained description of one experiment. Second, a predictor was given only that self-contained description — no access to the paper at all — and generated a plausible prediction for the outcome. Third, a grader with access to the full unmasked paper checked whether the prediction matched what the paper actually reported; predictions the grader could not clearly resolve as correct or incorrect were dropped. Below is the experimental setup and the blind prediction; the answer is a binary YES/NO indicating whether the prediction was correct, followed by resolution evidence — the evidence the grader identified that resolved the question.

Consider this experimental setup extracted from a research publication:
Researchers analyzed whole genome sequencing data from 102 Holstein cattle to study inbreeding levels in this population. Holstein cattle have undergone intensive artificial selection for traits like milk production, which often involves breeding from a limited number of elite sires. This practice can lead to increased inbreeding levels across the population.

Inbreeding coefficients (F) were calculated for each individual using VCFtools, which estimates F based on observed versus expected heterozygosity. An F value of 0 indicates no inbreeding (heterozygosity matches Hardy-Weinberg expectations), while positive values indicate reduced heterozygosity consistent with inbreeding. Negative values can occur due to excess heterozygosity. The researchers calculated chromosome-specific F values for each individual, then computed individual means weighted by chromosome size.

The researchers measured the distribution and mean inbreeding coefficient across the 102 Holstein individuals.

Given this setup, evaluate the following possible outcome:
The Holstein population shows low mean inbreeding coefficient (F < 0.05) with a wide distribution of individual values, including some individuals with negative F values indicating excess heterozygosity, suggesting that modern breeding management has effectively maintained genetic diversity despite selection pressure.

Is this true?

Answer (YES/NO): NO